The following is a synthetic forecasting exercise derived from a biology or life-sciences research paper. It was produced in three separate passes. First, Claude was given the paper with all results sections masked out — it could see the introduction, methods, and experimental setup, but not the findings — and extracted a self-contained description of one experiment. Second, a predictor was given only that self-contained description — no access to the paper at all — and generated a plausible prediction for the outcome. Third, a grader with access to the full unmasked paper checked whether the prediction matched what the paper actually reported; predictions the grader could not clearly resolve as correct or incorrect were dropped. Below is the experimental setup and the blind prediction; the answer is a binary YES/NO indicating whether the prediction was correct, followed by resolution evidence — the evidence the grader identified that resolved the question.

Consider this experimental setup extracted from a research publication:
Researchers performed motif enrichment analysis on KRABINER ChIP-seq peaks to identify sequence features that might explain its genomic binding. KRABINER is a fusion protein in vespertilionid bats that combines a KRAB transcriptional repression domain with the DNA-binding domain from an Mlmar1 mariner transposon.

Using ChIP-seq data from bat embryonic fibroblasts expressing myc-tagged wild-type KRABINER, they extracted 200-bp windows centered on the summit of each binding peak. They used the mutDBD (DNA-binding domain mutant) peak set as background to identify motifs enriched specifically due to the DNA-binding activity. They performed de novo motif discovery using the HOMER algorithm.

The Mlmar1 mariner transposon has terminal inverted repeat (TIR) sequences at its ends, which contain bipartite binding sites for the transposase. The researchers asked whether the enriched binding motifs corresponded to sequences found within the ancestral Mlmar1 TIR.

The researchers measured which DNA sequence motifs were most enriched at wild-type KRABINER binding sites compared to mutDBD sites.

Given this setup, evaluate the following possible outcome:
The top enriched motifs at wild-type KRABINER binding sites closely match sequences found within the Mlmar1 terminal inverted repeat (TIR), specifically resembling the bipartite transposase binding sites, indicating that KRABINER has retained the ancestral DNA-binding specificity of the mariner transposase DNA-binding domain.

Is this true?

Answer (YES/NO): YES